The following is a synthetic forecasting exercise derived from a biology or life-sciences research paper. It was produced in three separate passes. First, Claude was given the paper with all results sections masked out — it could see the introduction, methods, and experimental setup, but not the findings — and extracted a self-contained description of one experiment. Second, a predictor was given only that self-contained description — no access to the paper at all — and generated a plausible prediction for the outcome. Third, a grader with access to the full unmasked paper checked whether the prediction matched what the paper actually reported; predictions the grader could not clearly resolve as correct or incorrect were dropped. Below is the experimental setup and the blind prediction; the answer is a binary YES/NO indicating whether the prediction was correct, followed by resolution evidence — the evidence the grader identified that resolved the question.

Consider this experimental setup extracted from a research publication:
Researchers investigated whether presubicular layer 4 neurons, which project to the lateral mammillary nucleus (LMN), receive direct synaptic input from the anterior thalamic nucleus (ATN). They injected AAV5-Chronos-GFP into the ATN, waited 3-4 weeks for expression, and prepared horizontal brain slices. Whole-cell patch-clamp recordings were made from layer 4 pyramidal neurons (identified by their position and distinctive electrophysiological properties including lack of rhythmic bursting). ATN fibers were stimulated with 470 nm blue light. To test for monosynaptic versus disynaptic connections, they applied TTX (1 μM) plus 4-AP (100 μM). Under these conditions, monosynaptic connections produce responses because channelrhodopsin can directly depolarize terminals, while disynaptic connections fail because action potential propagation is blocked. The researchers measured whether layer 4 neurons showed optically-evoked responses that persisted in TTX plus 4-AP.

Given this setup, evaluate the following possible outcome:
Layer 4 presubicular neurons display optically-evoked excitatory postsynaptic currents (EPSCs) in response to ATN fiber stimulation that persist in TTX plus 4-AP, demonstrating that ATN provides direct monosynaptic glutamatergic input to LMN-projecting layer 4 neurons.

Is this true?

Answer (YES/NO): YES